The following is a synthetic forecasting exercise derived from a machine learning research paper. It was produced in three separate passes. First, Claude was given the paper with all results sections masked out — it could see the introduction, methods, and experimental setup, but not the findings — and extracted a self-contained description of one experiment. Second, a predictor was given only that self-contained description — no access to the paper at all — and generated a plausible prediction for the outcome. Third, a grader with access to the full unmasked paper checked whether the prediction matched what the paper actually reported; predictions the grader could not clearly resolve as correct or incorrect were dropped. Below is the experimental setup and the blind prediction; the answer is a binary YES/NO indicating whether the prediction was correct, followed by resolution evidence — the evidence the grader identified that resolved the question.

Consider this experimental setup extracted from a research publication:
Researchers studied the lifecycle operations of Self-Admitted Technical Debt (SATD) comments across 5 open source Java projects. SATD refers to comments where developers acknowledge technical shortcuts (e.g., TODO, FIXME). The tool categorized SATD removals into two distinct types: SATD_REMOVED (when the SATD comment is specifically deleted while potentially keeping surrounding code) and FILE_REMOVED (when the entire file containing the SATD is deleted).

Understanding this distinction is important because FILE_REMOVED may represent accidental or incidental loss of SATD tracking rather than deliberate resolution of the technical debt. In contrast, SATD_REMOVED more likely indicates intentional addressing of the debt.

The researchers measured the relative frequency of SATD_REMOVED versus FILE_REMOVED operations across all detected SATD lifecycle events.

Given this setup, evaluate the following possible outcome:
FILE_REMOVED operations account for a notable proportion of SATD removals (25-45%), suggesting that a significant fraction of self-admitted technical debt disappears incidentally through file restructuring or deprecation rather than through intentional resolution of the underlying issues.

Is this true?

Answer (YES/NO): NO